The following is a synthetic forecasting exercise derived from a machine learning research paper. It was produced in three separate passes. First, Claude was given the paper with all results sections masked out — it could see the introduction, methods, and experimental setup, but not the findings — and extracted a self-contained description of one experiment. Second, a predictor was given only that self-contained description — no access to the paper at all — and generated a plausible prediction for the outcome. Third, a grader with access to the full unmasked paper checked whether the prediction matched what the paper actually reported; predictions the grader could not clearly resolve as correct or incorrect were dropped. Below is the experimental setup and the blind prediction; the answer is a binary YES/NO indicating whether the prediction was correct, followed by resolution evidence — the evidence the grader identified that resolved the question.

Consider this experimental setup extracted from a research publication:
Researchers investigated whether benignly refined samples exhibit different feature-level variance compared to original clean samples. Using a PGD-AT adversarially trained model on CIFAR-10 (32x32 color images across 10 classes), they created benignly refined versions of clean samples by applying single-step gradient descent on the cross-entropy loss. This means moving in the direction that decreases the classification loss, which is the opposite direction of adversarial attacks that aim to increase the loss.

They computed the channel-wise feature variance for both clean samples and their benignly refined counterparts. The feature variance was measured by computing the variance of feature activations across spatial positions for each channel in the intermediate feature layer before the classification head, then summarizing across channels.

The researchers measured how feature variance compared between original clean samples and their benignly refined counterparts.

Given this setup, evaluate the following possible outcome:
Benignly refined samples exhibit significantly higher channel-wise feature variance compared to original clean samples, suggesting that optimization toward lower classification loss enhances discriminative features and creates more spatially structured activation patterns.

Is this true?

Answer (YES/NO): NO